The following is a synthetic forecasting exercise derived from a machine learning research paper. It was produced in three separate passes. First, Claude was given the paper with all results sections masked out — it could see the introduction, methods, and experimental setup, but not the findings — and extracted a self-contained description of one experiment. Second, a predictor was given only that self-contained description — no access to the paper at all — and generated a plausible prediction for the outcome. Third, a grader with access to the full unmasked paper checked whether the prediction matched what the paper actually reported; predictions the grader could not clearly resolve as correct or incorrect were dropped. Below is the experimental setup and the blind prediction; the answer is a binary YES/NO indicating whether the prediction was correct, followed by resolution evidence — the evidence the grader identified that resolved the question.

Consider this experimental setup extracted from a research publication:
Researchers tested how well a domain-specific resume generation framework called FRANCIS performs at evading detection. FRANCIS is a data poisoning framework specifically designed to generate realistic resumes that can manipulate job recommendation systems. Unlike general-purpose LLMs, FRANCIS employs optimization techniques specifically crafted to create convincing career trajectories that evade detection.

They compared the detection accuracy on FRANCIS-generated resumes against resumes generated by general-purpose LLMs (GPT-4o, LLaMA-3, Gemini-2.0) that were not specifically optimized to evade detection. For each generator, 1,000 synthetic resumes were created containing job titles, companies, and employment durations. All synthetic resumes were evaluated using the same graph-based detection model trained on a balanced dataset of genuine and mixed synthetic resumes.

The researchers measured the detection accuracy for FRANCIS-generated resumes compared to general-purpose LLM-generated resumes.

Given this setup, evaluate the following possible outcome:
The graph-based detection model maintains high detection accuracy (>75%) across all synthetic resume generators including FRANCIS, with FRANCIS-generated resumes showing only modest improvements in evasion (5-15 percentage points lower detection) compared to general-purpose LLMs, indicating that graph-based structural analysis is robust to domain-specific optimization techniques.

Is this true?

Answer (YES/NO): NO